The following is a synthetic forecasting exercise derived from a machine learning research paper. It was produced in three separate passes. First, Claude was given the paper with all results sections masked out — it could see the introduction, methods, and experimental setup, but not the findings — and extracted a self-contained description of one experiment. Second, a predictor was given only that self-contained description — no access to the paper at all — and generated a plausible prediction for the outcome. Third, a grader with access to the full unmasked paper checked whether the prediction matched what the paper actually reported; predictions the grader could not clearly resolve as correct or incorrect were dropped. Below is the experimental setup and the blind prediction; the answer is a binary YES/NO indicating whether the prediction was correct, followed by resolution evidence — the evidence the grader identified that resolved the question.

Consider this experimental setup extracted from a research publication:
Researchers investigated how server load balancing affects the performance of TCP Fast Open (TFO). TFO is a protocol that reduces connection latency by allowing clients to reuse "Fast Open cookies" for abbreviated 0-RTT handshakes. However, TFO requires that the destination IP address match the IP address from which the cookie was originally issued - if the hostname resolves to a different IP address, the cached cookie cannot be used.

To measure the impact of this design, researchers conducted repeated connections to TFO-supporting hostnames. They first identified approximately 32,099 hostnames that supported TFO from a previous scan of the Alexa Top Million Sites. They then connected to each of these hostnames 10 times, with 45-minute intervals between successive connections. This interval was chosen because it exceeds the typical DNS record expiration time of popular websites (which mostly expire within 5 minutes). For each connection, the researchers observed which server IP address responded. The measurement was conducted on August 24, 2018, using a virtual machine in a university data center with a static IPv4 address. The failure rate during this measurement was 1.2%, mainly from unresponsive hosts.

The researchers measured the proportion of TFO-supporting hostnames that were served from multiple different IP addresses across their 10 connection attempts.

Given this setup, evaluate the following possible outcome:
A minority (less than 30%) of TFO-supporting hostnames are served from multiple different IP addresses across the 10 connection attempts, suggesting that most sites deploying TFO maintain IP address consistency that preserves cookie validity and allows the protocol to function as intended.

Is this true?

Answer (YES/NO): NO